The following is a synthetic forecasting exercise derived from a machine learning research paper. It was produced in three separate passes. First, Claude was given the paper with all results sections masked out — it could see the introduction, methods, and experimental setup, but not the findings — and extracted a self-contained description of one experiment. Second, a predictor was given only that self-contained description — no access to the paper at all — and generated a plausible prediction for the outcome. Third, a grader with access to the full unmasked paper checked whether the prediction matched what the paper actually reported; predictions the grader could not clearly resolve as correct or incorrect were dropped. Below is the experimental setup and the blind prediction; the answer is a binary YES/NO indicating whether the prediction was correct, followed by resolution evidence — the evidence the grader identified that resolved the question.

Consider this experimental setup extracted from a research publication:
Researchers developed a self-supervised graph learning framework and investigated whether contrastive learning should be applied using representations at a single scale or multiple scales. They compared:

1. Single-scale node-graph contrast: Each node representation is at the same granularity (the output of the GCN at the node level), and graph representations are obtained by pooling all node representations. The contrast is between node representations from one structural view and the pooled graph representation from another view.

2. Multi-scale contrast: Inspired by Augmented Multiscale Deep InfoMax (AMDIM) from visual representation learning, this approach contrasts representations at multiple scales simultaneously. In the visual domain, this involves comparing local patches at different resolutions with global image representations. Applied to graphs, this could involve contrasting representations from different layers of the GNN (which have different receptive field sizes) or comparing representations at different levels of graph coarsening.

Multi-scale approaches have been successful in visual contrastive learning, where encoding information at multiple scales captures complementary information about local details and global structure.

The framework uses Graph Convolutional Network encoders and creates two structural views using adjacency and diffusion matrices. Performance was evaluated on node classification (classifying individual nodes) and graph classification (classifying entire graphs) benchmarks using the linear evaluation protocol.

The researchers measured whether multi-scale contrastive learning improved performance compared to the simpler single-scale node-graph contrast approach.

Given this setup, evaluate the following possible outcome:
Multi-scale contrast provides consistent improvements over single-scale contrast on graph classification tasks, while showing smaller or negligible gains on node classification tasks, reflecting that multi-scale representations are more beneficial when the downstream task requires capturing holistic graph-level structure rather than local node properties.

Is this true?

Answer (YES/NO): NO